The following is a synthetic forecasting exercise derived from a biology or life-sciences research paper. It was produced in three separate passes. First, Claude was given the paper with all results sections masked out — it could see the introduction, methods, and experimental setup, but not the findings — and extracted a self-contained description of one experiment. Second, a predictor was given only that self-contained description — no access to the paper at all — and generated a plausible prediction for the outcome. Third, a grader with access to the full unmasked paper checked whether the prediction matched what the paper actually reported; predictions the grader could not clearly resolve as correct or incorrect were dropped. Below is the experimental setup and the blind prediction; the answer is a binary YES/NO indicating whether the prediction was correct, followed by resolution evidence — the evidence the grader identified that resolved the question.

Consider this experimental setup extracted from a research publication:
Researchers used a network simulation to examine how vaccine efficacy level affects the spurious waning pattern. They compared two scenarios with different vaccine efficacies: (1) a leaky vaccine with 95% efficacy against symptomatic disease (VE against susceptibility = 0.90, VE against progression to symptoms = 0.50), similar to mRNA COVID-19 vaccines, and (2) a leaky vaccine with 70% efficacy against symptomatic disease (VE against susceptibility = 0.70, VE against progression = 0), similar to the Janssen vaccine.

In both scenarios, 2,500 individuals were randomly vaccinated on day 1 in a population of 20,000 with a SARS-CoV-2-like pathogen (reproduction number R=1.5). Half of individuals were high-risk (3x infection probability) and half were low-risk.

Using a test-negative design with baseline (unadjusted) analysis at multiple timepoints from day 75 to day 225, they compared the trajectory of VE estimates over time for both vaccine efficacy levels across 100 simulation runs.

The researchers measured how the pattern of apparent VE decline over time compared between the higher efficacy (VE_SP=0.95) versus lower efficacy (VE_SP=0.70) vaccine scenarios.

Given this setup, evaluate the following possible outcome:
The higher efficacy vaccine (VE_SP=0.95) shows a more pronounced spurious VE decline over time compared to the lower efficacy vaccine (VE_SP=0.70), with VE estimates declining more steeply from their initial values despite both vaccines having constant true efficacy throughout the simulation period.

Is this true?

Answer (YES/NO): NO